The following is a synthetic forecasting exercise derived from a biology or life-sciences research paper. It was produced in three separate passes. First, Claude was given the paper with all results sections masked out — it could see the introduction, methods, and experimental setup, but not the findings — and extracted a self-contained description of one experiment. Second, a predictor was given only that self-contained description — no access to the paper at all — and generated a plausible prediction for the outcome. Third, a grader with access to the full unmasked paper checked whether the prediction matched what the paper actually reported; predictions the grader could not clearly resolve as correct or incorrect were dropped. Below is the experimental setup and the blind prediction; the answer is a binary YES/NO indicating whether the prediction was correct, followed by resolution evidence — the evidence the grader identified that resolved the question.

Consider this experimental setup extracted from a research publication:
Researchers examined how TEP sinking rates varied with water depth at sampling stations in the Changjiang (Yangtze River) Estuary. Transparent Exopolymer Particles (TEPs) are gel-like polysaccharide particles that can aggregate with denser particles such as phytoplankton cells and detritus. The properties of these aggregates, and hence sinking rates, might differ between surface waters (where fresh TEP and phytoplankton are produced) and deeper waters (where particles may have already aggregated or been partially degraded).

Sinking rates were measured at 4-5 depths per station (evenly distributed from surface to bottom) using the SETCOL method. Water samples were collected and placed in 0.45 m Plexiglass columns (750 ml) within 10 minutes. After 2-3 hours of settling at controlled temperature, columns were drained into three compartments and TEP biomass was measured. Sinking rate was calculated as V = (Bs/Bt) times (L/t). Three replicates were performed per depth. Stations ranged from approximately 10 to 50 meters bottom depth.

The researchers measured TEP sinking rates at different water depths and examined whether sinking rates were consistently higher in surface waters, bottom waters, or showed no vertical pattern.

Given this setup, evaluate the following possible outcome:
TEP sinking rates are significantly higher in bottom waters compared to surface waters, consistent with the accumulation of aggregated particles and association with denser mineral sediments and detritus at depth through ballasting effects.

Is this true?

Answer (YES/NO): NO